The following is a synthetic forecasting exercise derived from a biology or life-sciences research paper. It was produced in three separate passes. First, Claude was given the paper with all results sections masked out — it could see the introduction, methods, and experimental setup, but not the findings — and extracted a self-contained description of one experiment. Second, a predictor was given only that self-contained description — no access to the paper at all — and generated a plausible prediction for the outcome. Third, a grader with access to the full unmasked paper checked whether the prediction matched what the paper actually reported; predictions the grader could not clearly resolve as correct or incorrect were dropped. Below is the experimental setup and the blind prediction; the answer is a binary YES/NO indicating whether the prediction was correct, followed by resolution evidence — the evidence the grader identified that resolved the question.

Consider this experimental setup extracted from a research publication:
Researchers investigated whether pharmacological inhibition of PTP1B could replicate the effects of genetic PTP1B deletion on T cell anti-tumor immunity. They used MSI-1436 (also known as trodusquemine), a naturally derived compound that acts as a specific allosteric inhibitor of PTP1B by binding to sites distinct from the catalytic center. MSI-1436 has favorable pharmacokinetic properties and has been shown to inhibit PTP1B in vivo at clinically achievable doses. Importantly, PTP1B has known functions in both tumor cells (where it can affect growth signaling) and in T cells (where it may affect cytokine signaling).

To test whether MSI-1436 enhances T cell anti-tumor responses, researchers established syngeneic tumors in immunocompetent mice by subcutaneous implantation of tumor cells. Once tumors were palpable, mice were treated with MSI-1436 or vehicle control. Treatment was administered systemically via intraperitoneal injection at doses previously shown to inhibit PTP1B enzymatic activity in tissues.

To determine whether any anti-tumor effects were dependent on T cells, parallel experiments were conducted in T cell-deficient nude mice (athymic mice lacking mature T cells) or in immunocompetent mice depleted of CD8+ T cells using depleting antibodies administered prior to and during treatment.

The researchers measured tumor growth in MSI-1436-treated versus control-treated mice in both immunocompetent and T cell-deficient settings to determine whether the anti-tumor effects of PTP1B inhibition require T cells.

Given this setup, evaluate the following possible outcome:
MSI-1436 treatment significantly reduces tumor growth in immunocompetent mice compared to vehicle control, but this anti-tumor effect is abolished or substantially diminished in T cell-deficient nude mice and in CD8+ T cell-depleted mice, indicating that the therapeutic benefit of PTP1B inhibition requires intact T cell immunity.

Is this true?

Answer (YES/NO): YES